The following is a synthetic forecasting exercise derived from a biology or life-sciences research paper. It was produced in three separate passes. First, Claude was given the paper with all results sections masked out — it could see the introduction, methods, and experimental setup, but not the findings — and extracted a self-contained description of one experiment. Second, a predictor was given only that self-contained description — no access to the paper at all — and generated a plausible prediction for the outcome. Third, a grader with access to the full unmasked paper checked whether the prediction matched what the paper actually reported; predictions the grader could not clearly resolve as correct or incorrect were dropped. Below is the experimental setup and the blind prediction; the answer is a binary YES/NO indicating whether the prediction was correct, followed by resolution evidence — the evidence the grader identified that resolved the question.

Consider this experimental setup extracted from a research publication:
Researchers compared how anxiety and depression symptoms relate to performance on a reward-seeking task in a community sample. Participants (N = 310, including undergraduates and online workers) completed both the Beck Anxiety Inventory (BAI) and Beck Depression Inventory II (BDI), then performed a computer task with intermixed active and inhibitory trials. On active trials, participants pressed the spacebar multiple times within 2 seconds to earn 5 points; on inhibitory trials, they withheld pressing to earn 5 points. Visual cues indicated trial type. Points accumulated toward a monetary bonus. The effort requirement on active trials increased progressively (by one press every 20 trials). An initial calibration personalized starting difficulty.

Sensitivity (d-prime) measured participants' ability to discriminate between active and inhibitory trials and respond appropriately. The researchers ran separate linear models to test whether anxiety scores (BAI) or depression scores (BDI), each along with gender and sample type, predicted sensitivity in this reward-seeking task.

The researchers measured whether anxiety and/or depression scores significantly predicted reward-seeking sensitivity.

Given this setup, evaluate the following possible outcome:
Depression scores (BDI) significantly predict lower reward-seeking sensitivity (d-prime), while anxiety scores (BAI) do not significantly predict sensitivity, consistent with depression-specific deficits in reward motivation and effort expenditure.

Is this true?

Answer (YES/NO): NO